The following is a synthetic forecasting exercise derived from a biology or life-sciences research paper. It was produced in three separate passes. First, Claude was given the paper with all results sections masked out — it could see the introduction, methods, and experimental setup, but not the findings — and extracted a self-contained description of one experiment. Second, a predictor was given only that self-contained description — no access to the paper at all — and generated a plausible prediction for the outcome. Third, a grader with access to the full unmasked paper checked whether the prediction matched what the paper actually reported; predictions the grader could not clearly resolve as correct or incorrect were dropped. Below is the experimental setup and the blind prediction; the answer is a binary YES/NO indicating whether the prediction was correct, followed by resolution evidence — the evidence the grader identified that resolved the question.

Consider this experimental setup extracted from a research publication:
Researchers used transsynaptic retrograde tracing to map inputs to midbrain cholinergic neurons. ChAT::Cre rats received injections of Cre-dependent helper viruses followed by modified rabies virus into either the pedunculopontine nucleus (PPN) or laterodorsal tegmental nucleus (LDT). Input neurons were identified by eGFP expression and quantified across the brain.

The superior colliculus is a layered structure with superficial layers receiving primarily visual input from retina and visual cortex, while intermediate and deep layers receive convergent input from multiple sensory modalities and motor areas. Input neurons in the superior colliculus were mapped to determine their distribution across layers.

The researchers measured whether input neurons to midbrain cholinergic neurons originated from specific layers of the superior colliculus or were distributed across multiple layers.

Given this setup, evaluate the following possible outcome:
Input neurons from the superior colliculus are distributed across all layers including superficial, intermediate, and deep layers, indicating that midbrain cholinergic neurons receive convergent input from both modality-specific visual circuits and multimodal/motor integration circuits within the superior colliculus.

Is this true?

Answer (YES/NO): NO